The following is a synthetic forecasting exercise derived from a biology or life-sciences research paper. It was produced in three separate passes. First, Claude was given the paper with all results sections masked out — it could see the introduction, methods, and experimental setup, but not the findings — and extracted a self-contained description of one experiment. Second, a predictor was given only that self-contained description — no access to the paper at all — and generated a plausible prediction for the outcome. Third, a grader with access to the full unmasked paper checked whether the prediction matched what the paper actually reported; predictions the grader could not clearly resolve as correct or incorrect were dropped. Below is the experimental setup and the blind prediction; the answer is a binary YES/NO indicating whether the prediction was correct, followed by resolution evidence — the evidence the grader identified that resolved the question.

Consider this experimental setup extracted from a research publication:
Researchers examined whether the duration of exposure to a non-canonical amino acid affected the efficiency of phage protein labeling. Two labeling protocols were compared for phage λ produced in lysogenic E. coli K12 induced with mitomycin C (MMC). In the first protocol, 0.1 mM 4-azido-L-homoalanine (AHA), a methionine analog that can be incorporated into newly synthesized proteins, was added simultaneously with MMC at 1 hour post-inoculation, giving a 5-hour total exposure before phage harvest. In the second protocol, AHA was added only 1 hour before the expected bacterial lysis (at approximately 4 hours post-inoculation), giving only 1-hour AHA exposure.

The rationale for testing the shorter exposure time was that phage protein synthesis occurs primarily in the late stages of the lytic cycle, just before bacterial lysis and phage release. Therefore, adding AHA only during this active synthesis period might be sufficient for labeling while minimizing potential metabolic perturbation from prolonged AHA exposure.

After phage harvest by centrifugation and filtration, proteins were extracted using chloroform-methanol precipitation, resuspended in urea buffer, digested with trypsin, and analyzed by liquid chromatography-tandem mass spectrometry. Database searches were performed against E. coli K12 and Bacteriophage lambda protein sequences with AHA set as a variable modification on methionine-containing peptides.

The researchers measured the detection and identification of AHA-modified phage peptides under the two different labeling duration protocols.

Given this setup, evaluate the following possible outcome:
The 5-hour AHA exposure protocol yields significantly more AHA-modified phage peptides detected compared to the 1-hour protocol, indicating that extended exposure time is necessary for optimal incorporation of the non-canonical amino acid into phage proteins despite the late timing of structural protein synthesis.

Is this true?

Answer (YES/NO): NO